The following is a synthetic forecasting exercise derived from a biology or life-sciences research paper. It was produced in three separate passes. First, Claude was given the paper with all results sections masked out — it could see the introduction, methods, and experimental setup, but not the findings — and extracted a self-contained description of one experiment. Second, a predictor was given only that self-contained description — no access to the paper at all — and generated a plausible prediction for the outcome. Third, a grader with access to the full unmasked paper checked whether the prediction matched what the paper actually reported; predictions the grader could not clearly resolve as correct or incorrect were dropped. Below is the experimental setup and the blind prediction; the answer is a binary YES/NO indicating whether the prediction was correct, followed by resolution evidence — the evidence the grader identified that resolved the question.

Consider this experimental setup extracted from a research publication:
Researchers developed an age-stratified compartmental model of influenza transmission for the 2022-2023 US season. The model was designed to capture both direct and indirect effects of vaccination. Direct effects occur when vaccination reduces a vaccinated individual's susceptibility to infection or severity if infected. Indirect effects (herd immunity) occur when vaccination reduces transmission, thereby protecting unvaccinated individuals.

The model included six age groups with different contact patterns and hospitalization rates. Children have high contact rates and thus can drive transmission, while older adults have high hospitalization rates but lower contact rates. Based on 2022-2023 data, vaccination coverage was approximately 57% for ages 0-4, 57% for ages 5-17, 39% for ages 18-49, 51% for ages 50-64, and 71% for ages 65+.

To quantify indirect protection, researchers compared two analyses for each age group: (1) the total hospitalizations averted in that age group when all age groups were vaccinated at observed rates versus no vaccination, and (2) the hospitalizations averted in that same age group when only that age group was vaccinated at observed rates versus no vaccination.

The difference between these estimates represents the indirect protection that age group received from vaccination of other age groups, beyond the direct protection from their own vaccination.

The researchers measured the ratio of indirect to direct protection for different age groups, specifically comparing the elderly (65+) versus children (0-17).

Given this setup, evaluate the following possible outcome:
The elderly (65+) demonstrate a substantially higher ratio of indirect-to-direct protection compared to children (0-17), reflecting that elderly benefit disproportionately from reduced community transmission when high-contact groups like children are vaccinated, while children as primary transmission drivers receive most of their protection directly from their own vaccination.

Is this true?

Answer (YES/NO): YES